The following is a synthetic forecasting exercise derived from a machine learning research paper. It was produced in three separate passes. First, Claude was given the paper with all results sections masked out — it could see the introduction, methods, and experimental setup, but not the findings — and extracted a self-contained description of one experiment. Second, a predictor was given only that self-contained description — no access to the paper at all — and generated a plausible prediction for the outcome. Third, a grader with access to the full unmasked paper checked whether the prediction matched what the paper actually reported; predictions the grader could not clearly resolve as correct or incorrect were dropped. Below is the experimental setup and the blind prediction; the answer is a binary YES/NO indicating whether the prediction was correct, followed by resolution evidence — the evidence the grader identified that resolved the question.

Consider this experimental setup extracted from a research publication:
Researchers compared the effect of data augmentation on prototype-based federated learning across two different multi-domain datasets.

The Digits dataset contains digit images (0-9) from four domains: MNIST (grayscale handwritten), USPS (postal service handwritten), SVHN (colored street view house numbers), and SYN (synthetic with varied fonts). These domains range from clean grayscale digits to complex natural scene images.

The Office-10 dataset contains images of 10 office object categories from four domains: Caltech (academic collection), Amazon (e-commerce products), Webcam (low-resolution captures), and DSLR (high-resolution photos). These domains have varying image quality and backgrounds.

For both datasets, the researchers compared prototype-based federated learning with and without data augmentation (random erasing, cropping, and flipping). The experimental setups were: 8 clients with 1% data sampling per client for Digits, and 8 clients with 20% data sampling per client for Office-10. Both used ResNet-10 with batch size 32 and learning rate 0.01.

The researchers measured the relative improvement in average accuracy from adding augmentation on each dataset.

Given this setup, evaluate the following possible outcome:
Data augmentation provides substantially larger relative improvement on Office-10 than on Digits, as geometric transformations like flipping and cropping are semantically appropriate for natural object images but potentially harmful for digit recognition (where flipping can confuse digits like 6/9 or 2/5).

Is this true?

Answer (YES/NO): YES